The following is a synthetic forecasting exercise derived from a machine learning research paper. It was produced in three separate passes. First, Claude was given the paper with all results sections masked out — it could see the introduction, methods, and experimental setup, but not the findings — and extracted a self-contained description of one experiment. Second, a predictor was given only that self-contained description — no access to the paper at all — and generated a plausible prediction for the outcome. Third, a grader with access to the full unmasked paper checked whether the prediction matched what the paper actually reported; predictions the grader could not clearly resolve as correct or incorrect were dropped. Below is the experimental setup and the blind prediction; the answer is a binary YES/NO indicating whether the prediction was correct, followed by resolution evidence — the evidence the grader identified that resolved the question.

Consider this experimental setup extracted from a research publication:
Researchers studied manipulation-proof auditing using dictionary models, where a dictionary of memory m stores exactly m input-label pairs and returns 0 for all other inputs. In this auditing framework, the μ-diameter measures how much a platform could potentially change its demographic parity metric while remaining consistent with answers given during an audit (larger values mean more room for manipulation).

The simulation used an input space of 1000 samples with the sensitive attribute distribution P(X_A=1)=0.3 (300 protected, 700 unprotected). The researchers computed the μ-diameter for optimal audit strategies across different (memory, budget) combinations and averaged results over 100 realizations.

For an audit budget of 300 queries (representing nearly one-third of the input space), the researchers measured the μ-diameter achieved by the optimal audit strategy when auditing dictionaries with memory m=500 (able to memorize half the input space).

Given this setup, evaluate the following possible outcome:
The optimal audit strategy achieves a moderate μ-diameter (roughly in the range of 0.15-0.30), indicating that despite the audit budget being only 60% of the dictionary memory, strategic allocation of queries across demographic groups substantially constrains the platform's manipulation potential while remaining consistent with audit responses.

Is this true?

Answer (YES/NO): NO